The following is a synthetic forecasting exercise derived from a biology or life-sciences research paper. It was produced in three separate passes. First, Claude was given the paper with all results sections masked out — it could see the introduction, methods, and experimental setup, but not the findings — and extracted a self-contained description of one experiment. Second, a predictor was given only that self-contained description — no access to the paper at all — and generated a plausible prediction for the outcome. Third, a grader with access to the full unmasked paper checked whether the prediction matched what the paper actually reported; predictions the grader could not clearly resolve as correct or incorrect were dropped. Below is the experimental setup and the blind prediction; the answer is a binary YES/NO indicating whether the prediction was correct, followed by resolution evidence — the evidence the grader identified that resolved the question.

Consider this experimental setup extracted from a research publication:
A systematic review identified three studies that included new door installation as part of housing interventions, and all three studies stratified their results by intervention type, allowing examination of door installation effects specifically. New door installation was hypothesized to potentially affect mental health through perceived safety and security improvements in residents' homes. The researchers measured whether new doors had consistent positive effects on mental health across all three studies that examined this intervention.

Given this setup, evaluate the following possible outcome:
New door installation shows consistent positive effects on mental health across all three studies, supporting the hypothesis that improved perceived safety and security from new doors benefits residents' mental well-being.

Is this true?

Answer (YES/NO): NO